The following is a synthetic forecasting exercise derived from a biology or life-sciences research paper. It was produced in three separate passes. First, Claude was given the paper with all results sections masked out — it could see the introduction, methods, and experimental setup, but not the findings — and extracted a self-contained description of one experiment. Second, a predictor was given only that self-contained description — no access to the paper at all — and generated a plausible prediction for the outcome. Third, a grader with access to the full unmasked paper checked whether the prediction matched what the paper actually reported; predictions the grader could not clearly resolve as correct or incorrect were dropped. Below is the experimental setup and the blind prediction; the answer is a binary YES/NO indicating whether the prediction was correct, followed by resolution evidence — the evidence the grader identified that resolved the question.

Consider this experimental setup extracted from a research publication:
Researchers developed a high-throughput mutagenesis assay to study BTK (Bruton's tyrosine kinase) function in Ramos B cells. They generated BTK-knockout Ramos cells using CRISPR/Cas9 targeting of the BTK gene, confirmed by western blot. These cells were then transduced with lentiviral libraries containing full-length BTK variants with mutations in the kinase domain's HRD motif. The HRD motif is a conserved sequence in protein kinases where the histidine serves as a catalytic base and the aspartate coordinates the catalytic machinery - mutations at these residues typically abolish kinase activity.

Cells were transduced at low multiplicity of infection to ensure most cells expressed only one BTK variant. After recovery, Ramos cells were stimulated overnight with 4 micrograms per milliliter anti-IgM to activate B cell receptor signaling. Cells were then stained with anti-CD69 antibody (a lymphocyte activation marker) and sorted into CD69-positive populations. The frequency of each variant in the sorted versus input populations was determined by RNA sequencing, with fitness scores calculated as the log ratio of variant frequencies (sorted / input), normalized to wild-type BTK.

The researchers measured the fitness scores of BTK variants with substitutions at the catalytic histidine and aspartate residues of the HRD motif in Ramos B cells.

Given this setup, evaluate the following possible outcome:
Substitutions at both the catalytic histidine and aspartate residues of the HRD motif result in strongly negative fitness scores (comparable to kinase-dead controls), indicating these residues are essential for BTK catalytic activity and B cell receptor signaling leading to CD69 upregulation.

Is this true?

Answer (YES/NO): NO